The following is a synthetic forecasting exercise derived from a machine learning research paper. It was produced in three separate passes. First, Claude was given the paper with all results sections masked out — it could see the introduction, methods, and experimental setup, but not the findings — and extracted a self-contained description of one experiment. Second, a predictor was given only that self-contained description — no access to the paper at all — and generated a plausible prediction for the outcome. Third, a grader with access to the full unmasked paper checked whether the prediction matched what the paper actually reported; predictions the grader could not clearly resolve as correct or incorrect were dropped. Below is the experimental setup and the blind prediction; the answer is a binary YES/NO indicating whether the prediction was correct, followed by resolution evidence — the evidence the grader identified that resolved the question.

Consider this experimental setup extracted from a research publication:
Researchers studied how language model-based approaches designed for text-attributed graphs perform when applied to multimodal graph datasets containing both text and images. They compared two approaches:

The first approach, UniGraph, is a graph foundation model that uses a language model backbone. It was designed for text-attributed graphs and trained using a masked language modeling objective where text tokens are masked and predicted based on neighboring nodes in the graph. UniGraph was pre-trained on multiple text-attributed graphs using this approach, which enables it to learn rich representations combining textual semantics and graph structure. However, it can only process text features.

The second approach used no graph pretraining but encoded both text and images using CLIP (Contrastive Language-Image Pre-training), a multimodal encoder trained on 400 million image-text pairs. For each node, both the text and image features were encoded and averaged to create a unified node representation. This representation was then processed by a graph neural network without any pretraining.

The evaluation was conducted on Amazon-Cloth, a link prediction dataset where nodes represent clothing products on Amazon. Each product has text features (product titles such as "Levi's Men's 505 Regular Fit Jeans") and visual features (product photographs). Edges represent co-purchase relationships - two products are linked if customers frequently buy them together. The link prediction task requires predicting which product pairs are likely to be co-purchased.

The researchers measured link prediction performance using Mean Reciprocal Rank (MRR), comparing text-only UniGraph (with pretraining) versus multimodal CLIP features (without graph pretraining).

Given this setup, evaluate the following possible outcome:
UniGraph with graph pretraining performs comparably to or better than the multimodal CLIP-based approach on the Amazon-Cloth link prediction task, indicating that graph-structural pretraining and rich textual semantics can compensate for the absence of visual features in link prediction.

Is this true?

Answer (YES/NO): NO